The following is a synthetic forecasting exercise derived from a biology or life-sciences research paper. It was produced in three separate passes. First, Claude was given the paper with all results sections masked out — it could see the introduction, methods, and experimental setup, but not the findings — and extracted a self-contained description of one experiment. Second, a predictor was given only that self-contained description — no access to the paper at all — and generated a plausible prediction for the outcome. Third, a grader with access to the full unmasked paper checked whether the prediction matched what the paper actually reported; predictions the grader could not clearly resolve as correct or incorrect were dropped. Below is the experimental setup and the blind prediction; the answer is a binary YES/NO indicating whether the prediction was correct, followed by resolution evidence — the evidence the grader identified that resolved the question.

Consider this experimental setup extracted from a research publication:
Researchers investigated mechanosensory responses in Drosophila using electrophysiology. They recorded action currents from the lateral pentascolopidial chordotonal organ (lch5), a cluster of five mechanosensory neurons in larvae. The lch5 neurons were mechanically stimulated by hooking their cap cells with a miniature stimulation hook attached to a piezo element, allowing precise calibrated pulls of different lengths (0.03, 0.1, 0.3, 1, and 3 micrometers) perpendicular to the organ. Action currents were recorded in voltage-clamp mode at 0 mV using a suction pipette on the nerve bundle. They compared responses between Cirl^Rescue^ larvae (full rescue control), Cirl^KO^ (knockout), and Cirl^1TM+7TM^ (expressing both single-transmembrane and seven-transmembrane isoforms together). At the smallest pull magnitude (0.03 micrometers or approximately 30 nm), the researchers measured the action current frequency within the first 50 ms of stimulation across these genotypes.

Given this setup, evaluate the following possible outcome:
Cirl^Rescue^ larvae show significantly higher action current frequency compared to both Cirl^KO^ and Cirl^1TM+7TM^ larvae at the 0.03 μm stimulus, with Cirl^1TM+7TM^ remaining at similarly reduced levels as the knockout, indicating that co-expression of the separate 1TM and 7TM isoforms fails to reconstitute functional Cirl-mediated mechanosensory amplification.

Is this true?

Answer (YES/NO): NO